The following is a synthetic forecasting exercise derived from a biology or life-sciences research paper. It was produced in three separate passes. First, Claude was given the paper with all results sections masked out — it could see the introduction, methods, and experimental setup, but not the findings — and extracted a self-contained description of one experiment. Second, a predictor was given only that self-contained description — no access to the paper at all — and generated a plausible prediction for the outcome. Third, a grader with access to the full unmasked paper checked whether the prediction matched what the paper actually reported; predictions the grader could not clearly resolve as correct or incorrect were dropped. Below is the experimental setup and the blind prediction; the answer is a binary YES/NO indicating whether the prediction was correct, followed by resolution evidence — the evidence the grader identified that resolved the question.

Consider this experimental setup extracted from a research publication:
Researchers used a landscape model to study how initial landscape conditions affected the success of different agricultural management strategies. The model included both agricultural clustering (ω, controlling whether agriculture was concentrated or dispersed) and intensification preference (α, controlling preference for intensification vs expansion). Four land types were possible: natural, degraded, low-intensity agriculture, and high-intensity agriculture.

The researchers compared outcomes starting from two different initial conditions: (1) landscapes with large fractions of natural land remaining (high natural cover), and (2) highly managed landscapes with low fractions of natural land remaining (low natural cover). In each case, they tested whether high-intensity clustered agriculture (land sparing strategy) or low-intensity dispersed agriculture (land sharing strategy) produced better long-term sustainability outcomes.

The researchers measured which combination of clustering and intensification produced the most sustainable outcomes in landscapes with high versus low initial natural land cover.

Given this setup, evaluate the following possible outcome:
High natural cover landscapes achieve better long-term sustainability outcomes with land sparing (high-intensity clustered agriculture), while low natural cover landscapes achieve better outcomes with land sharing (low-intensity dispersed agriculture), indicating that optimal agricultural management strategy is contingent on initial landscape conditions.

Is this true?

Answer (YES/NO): NO